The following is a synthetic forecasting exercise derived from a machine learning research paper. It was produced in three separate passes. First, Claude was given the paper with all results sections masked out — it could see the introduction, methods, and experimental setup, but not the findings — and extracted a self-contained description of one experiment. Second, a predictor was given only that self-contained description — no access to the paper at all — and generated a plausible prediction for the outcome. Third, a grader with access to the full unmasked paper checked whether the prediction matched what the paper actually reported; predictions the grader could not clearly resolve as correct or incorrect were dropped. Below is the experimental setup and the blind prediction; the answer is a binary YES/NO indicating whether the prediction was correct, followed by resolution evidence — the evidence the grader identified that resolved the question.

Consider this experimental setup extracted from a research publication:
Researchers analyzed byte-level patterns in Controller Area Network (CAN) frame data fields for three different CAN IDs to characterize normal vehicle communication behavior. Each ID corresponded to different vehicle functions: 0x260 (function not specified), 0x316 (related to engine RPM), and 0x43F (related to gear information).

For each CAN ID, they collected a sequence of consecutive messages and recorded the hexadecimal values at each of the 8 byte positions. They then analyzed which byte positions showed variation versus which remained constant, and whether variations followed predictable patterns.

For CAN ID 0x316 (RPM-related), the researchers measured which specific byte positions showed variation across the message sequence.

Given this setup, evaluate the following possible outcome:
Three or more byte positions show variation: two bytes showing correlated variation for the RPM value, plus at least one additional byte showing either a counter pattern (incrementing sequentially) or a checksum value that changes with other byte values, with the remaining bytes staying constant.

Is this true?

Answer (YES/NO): NO